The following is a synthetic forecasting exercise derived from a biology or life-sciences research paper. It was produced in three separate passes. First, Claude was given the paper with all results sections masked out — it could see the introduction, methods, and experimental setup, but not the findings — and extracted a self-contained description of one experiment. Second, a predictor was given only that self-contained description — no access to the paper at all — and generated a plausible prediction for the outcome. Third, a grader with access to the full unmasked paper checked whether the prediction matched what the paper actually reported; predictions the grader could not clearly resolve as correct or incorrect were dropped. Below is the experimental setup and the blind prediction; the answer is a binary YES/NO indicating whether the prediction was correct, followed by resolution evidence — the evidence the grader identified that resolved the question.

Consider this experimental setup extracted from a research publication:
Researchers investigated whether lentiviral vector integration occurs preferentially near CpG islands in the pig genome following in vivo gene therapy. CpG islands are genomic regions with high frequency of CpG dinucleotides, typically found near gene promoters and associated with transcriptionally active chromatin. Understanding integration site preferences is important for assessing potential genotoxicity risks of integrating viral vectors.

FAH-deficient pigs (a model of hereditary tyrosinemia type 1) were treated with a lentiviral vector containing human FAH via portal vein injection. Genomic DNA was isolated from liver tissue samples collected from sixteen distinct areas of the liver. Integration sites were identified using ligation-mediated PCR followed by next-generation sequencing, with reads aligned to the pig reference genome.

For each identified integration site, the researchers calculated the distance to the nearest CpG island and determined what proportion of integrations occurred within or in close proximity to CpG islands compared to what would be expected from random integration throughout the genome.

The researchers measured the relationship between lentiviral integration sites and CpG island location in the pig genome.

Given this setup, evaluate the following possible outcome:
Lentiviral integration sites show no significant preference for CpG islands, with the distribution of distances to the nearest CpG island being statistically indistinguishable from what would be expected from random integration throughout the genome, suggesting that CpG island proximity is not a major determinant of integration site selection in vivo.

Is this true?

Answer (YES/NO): NO